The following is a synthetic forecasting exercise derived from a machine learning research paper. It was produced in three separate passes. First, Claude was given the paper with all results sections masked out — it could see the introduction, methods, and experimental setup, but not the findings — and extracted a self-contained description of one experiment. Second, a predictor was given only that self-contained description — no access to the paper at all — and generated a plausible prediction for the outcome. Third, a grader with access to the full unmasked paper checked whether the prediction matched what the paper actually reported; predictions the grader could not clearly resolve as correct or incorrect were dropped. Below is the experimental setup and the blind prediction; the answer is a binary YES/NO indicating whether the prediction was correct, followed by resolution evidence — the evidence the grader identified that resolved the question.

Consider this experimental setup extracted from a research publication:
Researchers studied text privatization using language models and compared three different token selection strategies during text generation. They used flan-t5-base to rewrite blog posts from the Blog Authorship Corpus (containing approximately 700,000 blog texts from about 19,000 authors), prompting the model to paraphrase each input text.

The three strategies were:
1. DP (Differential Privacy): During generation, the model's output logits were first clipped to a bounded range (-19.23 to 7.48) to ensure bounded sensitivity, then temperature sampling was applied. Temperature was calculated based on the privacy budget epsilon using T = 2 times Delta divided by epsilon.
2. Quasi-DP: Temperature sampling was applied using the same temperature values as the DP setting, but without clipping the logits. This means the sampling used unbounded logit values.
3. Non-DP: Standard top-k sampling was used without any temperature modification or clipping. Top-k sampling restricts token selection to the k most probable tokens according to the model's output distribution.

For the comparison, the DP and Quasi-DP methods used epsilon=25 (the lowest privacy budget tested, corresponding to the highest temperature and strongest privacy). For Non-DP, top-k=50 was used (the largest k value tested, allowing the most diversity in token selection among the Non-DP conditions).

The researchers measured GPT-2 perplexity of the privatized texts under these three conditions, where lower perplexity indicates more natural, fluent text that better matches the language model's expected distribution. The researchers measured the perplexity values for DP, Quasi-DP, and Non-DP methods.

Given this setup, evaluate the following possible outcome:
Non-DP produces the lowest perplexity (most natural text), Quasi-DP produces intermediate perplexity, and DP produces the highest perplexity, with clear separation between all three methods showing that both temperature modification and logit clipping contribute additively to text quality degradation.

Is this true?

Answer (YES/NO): NO